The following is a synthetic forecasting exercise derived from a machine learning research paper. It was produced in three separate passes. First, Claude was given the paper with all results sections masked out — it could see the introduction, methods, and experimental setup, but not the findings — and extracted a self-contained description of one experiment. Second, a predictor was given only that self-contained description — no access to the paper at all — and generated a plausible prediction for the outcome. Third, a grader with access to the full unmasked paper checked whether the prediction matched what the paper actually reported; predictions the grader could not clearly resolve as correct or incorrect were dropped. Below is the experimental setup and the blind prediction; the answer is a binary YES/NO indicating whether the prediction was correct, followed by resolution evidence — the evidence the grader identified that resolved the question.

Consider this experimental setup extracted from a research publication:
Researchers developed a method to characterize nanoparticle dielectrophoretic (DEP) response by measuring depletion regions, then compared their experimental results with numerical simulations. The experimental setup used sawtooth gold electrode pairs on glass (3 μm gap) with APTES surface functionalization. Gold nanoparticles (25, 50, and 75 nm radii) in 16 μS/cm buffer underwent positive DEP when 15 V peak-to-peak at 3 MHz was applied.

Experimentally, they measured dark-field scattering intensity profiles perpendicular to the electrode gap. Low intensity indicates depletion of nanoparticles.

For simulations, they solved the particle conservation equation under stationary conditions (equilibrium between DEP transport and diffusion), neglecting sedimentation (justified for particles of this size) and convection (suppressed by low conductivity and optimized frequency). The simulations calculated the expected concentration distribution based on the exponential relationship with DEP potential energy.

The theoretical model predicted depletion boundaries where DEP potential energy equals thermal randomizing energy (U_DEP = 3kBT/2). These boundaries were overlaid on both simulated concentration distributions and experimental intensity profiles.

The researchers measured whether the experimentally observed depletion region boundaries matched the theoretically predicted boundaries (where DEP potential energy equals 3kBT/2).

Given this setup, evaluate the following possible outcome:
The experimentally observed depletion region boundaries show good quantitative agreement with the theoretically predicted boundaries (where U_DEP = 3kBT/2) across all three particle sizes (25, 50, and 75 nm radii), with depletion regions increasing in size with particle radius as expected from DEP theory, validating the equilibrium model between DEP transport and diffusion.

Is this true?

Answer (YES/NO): NO